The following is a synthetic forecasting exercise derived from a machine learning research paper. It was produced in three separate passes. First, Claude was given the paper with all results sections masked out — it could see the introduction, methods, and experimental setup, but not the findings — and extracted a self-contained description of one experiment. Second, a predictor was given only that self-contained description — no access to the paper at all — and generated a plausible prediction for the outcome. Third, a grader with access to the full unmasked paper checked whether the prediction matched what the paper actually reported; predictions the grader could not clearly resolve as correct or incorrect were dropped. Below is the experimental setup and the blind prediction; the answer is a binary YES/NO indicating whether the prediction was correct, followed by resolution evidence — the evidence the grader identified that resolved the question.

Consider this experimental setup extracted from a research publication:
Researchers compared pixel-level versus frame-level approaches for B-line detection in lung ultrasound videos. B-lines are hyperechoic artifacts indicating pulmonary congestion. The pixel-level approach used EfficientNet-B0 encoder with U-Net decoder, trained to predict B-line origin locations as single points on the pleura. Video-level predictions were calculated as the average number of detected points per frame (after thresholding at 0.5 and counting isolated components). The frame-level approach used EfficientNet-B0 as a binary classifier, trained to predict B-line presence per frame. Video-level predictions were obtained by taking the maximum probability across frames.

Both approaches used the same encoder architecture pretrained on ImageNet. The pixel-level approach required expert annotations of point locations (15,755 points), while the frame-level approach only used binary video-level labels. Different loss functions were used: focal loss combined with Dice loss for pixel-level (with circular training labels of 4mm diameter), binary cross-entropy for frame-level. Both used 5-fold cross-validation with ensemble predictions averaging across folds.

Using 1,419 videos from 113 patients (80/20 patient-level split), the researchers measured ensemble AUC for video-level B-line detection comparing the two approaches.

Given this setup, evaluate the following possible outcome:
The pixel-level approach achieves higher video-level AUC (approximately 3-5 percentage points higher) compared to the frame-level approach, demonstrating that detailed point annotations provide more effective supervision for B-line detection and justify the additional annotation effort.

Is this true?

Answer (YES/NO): NO